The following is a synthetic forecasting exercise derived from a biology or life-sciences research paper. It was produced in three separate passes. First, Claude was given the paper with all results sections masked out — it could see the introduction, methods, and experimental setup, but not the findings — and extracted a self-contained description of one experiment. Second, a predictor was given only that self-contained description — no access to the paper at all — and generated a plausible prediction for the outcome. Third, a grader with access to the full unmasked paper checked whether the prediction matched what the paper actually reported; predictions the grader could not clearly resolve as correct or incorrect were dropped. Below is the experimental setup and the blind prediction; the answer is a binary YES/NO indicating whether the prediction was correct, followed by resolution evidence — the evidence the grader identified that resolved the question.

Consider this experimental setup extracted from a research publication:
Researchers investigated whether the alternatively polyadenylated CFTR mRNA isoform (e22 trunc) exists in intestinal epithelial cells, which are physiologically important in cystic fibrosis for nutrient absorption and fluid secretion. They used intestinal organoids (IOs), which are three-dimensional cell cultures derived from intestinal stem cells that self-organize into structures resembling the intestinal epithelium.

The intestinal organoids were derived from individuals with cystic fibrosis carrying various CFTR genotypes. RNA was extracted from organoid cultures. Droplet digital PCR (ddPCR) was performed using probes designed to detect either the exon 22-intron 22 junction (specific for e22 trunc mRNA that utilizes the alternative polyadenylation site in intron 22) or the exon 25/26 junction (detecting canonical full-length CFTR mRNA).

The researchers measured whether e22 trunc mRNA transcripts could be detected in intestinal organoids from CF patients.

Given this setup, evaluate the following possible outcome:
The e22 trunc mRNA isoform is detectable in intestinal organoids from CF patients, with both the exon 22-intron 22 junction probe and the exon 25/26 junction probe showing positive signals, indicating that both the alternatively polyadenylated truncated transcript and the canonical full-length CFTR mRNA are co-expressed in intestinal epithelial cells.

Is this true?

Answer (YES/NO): YES